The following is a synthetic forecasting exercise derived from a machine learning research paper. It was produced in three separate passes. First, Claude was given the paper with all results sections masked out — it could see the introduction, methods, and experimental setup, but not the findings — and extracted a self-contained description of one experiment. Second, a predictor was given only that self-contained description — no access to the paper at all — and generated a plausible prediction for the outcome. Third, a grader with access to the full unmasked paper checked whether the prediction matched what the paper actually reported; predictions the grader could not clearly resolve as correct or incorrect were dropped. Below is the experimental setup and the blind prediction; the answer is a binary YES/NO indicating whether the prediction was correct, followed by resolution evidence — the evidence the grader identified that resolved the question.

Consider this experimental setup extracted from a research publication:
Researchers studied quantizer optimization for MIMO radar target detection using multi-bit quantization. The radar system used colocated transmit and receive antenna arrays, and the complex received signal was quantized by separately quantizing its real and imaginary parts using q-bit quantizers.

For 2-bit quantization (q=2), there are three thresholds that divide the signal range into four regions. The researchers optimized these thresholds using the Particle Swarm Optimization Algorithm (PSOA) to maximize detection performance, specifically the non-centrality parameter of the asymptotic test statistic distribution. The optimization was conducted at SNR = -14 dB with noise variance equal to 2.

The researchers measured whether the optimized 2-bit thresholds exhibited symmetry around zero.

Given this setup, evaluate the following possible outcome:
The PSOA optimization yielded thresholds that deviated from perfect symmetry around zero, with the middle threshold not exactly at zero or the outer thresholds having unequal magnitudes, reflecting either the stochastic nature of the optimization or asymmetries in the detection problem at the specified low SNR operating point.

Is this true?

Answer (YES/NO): YES